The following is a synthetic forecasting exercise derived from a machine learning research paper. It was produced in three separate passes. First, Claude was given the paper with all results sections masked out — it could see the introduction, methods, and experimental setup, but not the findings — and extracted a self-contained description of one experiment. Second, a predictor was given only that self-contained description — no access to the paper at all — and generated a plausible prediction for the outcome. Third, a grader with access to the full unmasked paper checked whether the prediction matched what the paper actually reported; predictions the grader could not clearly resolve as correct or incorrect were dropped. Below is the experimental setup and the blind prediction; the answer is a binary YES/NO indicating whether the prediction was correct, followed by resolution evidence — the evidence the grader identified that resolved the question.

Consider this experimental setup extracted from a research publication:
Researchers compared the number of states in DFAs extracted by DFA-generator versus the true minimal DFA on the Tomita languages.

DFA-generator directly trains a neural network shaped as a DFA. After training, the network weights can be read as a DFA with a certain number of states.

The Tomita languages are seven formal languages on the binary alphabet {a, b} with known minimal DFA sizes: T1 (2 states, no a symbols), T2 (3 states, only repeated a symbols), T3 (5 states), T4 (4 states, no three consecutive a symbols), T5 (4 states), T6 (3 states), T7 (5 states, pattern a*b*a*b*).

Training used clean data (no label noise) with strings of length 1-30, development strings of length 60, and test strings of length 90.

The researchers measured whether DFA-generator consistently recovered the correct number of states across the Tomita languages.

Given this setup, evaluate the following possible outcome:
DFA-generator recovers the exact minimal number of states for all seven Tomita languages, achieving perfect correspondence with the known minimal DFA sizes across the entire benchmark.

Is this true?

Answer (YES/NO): NO